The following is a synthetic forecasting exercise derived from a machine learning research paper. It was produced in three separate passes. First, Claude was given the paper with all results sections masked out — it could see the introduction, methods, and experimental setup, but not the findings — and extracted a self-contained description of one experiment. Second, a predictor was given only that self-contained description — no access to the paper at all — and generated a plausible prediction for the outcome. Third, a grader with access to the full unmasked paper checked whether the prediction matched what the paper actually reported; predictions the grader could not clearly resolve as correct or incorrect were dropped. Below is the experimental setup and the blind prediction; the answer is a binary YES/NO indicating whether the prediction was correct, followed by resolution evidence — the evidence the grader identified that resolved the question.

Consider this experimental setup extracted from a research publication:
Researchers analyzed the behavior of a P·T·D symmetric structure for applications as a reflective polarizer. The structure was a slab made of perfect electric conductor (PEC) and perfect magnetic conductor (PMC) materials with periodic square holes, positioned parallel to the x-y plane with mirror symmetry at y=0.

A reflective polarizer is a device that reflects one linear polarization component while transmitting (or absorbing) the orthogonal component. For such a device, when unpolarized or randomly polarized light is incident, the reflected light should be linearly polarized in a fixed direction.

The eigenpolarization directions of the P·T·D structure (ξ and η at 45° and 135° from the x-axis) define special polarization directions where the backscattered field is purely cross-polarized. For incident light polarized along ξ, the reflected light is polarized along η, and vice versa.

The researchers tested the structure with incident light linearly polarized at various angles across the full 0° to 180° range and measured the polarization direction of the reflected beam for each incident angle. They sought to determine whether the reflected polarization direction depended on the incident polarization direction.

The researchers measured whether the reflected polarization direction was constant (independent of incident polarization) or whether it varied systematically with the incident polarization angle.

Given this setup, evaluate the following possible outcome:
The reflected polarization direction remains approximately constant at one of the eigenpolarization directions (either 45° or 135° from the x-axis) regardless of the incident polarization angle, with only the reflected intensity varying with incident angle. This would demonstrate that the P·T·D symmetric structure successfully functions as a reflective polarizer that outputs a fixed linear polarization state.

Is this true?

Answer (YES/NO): NO